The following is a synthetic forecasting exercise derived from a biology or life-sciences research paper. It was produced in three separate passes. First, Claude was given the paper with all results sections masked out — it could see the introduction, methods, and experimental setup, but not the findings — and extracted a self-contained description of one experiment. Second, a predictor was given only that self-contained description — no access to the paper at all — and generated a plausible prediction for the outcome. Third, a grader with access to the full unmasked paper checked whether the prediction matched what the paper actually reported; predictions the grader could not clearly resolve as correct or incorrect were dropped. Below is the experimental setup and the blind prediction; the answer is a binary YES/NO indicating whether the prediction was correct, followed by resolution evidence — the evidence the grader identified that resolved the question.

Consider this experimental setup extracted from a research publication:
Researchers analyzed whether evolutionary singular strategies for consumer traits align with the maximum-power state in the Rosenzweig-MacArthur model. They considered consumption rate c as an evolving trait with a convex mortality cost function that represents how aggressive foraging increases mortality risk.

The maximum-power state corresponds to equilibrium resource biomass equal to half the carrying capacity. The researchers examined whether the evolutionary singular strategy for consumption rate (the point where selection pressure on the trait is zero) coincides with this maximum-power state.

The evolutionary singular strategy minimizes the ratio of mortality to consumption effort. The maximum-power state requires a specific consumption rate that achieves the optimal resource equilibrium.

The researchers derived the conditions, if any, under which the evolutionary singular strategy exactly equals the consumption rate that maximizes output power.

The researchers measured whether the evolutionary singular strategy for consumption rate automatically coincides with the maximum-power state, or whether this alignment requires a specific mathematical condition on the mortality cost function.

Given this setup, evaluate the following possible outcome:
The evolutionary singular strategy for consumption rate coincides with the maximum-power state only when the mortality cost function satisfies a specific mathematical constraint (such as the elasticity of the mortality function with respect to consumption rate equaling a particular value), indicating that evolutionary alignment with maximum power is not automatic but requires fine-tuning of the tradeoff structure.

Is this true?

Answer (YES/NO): YES